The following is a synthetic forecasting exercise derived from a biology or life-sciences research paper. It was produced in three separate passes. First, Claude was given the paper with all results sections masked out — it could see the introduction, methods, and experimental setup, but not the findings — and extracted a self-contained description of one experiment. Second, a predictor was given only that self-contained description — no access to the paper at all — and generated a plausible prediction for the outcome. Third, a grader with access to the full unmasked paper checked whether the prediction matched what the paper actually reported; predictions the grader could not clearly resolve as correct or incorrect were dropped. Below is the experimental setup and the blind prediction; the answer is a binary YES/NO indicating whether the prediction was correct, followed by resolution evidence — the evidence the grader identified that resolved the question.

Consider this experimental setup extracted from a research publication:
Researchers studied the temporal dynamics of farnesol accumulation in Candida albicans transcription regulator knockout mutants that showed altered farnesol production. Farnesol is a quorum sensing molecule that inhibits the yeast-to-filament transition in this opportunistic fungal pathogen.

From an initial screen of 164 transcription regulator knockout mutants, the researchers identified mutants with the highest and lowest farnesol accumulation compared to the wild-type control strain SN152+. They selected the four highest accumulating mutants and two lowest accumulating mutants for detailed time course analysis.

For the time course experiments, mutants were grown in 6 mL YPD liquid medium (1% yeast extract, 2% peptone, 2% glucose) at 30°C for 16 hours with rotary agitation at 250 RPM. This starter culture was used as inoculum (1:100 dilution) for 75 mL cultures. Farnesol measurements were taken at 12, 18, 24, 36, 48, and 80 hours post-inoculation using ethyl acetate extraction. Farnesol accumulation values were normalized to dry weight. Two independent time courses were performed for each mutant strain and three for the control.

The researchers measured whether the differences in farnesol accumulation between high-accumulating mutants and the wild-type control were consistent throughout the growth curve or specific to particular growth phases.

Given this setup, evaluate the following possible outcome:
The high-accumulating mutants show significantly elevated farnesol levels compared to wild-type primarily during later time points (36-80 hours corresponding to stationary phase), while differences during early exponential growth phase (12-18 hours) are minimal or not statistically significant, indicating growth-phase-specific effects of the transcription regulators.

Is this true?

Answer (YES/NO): NO